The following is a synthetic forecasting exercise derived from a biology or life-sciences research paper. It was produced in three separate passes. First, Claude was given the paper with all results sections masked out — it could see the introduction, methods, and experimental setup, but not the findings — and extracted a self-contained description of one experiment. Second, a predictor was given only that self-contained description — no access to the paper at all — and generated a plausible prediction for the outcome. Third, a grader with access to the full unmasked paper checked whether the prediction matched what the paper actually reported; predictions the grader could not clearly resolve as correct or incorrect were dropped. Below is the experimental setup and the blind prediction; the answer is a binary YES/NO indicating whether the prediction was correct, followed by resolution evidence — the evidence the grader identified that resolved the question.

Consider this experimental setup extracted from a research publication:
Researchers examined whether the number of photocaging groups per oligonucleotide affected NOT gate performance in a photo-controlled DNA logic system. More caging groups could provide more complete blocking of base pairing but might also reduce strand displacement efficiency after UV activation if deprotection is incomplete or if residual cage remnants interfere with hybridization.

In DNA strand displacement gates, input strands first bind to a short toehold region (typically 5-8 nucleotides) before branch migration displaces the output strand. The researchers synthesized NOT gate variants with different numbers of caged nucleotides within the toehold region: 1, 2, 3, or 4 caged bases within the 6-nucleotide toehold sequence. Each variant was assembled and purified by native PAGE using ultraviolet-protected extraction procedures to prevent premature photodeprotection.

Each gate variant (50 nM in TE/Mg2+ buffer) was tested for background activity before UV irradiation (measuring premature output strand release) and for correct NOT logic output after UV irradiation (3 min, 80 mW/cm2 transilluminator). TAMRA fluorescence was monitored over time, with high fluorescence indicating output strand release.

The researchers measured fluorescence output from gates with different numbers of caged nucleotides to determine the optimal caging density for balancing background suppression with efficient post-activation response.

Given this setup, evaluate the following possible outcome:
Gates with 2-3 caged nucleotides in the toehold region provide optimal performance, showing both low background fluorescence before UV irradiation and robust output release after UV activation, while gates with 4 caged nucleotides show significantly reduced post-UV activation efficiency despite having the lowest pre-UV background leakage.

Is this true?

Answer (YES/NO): NO